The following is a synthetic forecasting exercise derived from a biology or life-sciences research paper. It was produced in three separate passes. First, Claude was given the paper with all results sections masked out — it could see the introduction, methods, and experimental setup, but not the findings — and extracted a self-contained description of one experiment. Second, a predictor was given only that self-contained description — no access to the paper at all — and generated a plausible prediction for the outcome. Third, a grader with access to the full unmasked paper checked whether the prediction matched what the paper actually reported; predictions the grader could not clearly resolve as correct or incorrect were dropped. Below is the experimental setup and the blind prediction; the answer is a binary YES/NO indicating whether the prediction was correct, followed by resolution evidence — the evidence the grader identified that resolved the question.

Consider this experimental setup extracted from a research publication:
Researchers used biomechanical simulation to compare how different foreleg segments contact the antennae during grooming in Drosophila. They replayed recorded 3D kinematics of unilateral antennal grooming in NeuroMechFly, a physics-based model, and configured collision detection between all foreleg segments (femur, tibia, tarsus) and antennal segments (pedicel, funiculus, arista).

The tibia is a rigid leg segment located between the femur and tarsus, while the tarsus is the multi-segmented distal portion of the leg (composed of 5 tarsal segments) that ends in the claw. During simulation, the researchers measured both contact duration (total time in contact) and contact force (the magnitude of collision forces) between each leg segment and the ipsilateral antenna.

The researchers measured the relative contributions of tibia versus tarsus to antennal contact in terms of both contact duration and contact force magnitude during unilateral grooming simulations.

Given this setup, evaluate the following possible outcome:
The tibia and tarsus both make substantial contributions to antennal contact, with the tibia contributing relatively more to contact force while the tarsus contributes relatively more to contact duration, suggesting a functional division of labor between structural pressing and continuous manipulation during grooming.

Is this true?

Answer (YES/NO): NO